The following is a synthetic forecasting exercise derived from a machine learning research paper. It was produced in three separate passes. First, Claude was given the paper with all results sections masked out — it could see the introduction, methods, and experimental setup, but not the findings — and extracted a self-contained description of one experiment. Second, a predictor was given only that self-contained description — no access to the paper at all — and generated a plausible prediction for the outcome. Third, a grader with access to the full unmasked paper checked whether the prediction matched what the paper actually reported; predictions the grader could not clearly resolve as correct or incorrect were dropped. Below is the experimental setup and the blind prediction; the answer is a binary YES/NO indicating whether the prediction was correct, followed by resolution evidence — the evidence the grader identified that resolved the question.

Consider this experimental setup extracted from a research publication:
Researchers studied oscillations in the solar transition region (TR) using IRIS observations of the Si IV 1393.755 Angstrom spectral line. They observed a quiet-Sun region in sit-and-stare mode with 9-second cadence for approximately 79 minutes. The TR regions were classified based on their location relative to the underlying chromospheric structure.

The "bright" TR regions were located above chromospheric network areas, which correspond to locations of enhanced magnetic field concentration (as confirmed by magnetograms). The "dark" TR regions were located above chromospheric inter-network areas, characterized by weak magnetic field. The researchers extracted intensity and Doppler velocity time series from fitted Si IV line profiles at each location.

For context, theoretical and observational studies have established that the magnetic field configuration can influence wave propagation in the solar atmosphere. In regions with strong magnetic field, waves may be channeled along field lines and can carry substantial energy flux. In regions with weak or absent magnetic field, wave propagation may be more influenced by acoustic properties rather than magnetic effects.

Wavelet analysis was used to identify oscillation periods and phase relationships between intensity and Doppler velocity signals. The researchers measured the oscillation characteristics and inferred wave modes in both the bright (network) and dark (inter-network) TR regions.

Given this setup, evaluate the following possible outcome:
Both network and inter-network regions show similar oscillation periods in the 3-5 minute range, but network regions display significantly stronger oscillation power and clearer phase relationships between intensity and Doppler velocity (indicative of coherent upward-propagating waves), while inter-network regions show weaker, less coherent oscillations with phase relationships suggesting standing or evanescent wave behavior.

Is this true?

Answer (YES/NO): NO